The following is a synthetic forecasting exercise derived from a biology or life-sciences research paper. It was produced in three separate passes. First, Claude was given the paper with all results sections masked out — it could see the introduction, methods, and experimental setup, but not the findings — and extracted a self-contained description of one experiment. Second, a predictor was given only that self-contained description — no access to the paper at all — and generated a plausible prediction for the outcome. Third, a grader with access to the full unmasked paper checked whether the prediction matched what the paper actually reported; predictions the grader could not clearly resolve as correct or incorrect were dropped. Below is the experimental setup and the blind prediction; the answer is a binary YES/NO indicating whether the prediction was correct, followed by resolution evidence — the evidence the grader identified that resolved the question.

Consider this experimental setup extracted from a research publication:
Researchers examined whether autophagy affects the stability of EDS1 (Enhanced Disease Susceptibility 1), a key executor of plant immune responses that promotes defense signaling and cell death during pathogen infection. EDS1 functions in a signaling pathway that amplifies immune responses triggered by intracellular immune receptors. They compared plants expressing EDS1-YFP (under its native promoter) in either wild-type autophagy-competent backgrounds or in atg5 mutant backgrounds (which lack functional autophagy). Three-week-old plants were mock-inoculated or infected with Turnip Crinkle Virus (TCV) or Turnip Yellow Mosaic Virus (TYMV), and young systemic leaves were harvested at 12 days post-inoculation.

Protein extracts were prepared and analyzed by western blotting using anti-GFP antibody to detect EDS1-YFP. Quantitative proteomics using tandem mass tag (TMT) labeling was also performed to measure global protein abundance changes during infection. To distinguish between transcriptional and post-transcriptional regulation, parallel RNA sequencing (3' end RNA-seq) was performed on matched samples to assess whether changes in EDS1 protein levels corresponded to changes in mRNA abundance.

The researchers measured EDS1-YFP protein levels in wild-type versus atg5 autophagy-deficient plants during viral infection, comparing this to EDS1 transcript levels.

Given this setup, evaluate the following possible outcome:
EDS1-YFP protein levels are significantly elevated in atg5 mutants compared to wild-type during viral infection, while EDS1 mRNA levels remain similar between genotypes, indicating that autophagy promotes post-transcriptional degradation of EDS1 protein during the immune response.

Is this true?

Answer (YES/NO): NO